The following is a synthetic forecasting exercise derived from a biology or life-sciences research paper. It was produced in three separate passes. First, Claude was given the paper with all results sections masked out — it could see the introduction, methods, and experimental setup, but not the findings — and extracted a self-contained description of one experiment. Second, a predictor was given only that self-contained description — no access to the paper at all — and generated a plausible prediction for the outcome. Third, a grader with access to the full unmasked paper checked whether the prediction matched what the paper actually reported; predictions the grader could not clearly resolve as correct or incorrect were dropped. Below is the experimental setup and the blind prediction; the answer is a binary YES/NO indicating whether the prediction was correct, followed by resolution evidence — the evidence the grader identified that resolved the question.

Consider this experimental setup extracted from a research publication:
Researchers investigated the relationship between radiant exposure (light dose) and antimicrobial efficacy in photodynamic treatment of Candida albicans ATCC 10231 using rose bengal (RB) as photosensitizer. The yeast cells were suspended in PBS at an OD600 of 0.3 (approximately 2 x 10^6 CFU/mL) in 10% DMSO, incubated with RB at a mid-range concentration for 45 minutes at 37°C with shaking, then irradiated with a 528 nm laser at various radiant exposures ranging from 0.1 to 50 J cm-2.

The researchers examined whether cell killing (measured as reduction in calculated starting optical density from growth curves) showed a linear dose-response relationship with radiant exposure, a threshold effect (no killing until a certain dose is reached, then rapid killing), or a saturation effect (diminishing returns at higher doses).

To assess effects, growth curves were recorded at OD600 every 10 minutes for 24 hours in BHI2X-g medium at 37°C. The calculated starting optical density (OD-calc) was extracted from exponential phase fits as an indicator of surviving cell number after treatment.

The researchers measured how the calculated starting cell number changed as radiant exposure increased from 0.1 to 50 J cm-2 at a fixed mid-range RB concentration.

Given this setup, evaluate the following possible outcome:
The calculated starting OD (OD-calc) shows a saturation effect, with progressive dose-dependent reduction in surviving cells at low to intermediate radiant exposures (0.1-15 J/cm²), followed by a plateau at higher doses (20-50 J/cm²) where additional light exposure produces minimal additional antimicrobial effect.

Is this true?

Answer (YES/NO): NO